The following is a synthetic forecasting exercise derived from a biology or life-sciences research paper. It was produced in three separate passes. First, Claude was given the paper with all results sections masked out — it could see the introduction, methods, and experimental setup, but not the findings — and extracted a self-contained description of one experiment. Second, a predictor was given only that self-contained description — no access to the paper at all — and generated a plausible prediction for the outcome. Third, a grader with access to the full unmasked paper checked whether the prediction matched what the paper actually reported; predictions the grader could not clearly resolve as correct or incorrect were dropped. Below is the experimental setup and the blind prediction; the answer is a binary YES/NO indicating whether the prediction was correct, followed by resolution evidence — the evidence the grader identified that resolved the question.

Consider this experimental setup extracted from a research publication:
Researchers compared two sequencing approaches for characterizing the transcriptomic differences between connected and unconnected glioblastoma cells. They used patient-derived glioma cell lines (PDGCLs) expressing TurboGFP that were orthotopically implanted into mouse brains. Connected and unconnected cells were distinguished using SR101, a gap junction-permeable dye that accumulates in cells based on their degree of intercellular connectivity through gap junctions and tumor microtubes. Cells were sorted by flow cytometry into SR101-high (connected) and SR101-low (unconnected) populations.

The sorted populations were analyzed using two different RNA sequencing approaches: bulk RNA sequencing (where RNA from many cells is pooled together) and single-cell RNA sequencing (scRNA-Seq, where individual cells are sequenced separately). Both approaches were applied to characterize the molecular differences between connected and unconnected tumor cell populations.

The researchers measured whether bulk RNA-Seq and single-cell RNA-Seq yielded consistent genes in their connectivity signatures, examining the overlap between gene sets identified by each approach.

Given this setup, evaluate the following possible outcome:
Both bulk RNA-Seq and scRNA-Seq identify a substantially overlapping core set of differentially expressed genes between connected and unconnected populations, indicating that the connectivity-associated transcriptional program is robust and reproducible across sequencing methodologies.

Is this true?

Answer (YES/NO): NO